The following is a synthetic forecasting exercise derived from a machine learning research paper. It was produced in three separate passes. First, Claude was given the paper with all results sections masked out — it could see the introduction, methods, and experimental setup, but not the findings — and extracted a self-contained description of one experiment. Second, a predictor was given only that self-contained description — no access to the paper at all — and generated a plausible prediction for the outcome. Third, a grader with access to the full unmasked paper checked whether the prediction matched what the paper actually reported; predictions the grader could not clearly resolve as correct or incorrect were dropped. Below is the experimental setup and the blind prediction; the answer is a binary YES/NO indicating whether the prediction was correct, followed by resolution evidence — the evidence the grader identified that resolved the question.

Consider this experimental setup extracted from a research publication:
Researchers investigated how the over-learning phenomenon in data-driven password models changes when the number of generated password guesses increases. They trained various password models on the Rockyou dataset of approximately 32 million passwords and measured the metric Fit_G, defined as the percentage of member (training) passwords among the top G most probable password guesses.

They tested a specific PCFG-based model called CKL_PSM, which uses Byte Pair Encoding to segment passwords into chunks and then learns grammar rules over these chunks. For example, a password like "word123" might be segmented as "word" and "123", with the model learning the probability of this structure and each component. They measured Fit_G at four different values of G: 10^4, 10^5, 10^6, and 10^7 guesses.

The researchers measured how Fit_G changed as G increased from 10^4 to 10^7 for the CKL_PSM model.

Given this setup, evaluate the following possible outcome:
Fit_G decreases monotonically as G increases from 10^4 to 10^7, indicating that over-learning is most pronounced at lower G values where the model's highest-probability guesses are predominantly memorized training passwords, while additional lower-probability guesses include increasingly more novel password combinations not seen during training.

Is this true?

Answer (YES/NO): YES